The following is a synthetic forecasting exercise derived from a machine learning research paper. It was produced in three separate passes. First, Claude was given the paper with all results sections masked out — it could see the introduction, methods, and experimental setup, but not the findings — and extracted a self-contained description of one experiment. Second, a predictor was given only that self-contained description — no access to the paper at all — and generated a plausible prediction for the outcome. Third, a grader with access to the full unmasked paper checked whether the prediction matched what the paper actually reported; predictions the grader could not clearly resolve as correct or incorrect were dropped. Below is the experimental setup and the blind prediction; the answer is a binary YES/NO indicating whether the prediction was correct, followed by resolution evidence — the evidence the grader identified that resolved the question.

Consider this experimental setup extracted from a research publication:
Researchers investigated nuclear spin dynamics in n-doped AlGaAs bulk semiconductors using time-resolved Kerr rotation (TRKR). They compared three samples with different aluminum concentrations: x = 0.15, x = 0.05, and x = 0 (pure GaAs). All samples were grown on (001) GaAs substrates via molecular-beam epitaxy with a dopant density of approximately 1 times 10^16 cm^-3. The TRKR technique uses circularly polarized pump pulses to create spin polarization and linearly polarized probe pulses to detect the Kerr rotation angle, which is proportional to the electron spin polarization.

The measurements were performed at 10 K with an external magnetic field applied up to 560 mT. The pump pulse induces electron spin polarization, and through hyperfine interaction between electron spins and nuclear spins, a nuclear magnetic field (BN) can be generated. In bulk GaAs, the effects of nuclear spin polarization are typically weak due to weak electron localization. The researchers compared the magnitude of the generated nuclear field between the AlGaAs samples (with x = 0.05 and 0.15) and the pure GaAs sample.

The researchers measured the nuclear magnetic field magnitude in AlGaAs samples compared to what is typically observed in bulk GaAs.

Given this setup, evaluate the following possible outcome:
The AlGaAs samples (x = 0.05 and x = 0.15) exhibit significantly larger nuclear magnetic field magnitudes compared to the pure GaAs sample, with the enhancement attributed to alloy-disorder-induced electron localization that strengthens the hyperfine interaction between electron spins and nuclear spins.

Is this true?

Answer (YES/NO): NO